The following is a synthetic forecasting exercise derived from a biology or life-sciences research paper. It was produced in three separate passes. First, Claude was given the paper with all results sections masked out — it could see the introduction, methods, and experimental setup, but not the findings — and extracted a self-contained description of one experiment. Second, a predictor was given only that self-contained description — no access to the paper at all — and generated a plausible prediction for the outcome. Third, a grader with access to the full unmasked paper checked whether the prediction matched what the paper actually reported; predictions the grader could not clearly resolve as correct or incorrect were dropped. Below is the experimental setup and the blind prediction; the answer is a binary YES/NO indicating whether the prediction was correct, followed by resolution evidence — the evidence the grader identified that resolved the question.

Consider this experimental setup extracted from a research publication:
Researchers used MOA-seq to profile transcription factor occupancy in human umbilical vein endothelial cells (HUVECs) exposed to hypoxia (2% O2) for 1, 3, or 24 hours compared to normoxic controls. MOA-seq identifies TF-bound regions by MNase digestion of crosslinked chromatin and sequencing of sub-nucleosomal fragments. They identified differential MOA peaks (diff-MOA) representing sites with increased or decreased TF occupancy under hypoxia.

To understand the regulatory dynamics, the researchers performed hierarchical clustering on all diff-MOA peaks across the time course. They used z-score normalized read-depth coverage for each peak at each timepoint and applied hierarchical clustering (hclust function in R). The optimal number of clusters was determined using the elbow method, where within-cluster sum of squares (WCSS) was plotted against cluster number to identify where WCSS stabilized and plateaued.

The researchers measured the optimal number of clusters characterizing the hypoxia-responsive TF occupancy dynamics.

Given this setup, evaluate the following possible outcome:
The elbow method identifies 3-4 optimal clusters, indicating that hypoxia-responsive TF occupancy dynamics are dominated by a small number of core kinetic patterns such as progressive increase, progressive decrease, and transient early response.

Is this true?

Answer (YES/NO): NO